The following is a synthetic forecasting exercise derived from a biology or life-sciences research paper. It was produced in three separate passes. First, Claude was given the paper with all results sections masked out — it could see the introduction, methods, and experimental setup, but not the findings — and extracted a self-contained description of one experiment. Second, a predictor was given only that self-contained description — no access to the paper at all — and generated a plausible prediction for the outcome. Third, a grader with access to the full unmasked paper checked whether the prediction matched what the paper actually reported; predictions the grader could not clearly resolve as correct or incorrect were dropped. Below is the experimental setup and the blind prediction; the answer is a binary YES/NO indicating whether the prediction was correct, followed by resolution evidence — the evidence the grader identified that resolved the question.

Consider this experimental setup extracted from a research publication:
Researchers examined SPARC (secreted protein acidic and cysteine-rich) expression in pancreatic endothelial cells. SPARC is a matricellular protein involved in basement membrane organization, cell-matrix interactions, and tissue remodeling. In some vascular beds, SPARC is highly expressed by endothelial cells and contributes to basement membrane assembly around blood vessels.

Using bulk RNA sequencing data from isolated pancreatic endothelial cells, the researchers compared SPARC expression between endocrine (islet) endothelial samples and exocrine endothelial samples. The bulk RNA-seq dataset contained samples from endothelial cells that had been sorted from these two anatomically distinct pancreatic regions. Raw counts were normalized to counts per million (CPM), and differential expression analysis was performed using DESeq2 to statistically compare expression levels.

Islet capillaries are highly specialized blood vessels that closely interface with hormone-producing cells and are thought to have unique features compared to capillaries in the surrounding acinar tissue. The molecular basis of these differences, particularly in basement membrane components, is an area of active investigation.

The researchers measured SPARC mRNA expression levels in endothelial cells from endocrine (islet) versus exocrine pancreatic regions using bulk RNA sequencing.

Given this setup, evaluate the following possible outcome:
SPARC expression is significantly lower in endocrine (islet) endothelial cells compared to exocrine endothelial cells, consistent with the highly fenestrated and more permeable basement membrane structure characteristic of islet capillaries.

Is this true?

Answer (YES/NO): NO